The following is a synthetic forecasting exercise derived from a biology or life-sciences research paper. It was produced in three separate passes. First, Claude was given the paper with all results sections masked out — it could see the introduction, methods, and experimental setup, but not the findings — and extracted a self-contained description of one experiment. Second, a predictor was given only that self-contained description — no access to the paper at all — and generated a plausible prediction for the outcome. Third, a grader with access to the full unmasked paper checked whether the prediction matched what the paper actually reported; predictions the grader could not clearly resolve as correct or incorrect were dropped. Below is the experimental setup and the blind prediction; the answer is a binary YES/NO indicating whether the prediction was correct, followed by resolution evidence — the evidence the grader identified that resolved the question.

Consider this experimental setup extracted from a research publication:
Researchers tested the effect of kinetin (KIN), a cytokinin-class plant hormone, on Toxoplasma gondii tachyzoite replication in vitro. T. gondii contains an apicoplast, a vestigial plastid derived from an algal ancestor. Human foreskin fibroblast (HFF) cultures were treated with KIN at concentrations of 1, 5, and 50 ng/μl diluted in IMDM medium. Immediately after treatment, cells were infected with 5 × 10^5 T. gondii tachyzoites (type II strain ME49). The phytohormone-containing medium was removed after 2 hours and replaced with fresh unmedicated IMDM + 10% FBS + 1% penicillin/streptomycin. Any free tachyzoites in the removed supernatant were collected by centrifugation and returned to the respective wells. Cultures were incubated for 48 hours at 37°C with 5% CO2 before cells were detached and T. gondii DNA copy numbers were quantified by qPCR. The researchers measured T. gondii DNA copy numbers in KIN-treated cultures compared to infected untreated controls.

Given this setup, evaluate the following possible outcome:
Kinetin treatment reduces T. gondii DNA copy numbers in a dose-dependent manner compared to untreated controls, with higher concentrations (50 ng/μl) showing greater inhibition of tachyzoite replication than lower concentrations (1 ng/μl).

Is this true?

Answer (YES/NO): NO